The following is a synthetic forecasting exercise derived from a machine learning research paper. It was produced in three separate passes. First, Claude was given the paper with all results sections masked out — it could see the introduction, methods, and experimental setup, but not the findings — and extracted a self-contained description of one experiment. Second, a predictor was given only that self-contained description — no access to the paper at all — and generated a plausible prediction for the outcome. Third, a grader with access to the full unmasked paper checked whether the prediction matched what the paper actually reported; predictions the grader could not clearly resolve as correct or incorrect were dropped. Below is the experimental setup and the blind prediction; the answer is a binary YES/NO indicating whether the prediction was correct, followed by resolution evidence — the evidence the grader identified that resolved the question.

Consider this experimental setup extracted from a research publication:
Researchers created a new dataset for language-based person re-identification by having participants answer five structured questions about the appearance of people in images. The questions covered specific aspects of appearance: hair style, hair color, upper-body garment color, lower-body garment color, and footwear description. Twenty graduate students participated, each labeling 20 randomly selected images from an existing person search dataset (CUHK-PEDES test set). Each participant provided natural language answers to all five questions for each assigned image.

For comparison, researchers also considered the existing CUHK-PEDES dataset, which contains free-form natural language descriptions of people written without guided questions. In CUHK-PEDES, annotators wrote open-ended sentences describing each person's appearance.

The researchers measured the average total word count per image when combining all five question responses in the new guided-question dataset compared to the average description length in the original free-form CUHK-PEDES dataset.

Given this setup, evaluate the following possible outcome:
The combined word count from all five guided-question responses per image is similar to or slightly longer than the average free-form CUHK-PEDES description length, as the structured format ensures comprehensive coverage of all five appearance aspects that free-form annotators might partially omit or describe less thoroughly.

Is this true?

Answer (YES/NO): NO